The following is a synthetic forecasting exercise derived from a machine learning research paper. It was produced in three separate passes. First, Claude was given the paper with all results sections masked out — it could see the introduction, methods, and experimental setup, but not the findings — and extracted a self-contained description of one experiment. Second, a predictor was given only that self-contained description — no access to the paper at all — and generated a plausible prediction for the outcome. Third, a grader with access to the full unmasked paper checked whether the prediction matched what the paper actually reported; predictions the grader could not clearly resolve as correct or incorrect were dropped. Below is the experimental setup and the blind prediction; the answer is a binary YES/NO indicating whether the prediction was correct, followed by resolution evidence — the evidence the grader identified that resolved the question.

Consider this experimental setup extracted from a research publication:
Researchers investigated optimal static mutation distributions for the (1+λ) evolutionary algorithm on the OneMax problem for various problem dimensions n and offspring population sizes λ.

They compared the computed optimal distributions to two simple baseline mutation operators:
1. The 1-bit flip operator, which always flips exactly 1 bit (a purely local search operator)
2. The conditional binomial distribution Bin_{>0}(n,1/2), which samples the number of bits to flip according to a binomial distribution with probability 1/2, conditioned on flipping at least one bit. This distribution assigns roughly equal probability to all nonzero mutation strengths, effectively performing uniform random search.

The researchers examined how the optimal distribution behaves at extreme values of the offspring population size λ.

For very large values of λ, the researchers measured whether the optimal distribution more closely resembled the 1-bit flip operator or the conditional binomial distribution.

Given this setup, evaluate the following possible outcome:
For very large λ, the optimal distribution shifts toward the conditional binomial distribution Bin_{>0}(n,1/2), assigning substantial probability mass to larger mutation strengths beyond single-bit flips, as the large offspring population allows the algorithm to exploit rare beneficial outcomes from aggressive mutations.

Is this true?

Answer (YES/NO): YES